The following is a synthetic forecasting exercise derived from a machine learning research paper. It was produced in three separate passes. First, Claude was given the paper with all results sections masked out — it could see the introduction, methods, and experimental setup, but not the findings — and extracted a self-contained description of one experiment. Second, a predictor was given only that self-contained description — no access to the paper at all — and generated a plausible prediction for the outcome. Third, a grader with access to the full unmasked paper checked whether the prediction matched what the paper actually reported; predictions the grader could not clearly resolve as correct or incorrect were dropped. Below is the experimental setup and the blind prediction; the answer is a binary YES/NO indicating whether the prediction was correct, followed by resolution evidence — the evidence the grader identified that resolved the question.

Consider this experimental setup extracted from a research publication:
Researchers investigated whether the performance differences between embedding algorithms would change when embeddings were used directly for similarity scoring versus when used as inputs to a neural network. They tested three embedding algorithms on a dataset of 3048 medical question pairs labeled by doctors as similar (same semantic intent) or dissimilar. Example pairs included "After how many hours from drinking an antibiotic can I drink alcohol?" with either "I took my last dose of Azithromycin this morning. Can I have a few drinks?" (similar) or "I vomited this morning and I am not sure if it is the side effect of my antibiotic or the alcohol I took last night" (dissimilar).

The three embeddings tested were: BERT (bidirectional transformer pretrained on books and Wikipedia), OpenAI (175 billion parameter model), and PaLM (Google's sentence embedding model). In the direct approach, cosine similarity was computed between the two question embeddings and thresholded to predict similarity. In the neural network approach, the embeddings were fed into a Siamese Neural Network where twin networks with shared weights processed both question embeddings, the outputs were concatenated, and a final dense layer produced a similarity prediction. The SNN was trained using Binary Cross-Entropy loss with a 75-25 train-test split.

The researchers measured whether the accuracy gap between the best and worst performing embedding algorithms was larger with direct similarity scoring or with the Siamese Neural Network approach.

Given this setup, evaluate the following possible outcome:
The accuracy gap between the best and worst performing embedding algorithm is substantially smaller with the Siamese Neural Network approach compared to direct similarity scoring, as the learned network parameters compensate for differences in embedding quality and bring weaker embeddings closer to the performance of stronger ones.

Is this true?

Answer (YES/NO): YES